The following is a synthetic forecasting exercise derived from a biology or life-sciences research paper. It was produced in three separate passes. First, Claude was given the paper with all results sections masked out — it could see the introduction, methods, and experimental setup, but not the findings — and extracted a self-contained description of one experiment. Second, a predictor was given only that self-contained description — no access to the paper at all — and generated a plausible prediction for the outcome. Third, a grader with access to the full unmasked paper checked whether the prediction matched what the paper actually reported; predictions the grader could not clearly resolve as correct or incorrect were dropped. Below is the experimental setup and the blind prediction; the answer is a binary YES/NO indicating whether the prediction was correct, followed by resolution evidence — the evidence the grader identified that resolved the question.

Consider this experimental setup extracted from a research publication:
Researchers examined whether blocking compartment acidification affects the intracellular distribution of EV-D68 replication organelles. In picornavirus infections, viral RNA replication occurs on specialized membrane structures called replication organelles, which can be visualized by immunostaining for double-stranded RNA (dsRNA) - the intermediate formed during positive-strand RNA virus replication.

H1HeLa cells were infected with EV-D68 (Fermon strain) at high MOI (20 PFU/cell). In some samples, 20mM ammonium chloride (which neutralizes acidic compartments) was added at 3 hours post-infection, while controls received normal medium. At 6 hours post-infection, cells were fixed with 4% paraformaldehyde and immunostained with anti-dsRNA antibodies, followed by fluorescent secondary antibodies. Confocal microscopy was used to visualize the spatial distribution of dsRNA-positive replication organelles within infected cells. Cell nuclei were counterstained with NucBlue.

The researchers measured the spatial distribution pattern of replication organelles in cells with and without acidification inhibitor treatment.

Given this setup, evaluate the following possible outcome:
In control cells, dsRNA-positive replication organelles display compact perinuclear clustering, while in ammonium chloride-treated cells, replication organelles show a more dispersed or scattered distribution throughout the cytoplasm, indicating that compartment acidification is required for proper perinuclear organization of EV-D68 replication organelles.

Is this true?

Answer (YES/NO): NO